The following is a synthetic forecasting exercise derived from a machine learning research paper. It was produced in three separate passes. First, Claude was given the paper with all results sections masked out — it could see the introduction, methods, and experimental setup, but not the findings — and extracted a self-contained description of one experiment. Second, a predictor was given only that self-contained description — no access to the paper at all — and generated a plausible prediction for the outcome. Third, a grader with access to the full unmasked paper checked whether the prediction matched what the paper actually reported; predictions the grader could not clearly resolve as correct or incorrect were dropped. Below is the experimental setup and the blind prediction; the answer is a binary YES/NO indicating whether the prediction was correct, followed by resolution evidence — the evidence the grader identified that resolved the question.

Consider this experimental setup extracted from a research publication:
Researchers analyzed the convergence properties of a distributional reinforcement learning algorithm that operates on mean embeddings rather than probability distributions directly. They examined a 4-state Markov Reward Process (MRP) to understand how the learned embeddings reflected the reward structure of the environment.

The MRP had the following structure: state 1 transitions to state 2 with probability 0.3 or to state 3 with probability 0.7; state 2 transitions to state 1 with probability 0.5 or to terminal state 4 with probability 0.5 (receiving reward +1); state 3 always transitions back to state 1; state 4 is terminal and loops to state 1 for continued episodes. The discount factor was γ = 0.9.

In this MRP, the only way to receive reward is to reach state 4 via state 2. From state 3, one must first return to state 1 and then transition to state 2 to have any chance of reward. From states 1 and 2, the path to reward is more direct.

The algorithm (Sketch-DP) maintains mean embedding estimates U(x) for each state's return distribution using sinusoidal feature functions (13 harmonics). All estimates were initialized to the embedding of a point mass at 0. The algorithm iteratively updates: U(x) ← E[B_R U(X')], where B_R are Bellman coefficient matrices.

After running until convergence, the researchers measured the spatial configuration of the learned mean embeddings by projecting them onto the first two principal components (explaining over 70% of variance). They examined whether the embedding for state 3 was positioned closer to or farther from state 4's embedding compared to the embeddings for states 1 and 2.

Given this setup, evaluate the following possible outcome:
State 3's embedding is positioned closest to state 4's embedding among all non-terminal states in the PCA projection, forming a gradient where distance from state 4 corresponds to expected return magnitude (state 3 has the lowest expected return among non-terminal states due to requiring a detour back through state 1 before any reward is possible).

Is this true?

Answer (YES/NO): NO